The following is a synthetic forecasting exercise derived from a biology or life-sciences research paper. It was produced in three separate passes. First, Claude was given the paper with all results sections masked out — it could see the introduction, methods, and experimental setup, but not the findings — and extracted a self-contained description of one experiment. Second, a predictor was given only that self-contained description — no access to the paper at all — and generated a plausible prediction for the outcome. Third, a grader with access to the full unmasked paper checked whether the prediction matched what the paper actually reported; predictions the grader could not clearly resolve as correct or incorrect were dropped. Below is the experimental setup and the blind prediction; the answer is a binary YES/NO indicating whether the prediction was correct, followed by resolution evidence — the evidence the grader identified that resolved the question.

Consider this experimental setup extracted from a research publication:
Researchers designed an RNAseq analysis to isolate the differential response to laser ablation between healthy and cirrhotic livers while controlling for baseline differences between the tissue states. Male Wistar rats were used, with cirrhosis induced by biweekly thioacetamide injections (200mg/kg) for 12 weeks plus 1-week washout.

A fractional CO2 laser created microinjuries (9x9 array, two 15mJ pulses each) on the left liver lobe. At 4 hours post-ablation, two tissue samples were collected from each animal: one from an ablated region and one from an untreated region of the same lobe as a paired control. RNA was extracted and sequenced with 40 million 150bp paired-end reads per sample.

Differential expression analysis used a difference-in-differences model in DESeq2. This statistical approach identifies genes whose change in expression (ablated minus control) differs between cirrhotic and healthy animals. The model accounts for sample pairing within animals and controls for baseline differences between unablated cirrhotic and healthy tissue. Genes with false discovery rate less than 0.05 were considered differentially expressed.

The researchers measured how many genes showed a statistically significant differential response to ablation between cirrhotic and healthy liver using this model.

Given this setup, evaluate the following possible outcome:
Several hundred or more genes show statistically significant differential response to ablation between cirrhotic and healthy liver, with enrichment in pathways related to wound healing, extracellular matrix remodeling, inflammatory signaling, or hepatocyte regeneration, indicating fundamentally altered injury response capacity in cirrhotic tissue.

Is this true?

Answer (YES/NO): NO